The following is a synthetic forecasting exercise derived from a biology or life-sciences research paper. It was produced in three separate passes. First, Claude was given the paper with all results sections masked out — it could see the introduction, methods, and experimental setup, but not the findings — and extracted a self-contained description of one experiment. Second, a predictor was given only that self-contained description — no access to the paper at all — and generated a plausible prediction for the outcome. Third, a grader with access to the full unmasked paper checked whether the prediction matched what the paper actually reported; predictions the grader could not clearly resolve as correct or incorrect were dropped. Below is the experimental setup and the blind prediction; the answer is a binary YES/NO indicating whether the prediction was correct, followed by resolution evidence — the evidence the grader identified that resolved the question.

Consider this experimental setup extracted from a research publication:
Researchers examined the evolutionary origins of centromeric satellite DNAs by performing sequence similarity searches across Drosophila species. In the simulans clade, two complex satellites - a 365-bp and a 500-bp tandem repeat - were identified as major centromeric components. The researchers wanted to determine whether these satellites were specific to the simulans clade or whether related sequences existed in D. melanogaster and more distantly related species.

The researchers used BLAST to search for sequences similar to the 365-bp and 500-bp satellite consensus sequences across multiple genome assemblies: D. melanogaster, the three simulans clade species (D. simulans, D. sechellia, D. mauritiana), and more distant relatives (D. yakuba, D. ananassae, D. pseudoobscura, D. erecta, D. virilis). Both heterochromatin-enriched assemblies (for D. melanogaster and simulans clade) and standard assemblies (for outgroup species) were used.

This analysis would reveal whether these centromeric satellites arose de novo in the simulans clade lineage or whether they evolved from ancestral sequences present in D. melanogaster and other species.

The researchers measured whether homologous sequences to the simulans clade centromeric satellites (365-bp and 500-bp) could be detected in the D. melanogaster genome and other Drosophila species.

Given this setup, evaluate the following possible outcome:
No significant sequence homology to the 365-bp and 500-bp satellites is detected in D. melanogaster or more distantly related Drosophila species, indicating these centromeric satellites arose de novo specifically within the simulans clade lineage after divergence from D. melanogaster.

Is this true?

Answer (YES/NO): YES